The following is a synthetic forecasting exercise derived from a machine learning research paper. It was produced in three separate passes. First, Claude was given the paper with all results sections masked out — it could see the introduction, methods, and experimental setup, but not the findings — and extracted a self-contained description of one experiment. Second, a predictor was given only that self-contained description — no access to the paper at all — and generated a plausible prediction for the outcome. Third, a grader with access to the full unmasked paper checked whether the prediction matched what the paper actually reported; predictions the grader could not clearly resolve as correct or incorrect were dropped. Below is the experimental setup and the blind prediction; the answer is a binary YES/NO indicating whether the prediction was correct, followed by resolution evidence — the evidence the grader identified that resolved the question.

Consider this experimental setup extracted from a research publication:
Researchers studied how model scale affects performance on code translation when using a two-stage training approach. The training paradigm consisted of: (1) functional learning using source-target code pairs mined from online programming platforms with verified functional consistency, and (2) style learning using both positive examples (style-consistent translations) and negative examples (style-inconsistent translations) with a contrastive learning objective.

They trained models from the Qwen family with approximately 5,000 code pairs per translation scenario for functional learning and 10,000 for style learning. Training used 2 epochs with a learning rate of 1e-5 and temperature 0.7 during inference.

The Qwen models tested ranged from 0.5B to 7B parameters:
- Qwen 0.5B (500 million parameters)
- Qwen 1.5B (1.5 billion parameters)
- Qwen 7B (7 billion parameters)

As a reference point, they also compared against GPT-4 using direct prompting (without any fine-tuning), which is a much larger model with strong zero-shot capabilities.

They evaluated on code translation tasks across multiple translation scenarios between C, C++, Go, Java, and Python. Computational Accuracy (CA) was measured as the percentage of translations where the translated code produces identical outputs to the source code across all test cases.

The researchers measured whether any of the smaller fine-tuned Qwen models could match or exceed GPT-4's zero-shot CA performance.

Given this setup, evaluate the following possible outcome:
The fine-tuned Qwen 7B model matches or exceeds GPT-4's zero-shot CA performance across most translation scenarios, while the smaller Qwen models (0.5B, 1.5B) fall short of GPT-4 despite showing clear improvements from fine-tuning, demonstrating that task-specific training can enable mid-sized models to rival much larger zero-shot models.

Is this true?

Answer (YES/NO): NO